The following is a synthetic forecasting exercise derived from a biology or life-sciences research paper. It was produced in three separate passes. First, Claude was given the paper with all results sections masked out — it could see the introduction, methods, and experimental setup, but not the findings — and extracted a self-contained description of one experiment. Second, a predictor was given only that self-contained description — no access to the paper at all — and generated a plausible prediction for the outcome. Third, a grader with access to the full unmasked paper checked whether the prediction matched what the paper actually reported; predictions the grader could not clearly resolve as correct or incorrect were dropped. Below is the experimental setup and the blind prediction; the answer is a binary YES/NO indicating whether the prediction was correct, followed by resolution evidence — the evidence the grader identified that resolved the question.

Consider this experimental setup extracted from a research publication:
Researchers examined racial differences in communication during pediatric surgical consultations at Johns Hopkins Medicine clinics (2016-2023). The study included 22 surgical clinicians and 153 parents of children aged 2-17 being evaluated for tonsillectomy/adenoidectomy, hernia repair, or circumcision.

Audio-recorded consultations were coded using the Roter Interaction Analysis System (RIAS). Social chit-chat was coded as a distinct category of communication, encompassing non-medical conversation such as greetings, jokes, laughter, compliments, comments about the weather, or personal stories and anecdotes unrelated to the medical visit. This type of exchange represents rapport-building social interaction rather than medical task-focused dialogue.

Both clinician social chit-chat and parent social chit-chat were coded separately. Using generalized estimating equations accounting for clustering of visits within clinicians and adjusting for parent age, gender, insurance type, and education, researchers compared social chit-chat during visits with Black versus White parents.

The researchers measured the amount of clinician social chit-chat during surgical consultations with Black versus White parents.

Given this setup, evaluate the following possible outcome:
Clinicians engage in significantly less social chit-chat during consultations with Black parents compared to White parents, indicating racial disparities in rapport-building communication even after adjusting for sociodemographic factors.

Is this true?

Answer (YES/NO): NO